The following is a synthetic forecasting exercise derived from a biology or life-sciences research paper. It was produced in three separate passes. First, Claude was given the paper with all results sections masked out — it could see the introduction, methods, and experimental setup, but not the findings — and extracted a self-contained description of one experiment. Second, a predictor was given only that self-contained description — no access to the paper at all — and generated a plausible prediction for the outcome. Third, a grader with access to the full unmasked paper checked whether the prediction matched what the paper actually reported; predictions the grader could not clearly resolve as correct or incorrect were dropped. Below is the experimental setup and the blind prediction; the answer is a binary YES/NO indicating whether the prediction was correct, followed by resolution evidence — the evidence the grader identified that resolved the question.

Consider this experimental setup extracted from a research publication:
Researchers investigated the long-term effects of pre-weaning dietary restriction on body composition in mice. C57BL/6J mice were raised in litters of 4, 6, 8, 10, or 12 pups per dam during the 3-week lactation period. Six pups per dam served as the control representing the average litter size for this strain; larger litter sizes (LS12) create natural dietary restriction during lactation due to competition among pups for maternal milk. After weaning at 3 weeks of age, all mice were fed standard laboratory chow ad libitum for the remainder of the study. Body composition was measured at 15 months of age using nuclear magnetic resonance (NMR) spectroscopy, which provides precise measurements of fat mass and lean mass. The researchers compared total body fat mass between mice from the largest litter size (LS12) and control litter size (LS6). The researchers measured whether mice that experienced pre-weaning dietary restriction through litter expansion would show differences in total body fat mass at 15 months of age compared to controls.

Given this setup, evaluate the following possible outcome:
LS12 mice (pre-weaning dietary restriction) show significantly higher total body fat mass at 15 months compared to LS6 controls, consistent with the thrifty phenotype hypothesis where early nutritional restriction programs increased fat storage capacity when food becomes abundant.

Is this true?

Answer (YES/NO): NO